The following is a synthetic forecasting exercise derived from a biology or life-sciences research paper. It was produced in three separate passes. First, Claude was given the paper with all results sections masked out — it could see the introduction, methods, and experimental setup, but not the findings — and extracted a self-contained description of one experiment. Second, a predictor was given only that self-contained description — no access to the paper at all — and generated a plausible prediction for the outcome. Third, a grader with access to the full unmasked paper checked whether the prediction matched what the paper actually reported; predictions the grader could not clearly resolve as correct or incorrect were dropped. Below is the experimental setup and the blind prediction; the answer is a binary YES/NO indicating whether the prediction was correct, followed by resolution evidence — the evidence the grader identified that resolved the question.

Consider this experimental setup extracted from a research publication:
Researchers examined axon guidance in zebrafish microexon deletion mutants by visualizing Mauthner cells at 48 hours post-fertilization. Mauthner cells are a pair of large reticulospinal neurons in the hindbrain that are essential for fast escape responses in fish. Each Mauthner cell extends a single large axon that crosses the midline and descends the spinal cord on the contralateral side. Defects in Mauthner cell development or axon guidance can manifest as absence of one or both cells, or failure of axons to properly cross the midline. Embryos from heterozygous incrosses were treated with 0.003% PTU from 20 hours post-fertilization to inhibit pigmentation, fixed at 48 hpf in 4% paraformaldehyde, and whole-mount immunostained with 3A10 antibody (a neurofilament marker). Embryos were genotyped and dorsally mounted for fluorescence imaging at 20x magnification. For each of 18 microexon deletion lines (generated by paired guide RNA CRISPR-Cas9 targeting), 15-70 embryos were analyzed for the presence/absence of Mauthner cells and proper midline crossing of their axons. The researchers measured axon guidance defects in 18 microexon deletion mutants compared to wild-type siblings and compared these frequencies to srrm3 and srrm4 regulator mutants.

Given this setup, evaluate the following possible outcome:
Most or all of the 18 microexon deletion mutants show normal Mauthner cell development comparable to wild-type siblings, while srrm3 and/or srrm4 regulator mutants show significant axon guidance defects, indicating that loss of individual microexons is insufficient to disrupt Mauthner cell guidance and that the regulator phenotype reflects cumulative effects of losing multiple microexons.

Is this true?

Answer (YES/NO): NO